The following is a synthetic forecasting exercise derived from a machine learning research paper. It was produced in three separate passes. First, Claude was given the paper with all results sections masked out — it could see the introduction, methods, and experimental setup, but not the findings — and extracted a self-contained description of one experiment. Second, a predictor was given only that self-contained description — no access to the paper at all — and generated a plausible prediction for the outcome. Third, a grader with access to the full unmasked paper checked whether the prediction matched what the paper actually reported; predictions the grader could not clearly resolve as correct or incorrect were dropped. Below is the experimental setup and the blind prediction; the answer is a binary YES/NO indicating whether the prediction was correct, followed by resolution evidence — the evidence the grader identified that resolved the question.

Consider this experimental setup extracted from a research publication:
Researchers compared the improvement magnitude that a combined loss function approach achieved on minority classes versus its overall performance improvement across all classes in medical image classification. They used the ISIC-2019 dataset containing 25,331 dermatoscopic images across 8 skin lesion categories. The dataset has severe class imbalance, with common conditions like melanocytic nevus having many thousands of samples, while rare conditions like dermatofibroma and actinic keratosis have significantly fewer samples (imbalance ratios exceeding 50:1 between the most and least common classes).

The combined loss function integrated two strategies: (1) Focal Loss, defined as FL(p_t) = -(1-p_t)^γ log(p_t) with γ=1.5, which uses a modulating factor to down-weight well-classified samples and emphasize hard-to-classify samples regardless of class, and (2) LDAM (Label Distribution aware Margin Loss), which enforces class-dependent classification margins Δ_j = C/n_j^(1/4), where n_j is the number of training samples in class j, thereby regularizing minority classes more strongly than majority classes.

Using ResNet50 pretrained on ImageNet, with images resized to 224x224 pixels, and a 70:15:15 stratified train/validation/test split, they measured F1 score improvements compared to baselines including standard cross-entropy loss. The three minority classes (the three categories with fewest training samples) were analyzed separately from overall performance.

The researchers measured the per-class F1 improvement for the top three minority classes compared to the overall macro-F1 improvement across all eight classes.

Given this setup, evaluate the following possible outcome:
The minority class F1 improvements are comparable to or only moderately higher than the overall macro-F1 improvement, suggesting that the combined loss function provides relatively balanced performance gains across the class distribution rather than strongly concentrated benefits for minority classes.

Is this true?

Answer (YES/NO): YES